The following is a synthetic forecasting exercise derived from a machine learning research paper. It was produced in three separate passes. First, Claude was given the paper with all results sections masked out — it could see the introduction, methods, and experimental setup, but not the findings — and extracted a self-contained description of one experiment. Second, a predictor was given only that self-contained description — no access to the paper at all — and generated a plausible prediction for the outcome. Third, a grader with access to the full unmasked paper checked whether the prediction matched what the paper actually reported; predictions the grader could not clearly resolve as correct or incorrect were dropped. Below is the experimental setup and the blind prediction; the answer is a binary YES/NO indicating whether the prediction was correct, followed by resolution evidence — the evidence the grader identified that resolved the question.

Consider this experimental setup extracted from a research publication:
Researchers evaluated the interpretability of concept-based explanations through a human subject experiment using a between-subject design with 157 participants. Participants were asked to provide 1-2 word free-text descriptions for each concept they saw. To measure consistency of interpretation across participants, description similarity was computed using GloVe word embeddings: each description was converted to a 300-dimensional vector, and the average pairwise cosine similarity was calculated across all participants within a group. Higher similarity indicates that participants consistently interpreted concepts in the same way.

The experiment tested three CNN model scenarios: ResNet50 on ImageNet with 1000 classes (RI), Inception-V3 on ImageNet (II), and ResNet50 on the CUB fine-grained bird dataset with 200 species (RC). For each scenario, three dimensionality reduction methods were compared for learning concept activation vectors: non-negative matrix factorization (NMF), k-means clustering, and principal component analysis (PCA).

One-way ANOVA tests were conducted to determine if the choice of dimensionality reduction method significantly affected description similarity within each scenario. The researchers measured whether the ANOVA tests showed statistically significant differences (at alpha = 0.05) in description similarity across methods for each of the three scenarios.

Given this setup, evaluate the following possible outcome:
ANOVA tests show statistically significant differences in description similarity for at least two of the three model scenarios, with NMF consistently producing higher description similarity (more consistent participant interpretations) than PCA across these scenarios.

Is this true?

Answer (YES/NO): NO